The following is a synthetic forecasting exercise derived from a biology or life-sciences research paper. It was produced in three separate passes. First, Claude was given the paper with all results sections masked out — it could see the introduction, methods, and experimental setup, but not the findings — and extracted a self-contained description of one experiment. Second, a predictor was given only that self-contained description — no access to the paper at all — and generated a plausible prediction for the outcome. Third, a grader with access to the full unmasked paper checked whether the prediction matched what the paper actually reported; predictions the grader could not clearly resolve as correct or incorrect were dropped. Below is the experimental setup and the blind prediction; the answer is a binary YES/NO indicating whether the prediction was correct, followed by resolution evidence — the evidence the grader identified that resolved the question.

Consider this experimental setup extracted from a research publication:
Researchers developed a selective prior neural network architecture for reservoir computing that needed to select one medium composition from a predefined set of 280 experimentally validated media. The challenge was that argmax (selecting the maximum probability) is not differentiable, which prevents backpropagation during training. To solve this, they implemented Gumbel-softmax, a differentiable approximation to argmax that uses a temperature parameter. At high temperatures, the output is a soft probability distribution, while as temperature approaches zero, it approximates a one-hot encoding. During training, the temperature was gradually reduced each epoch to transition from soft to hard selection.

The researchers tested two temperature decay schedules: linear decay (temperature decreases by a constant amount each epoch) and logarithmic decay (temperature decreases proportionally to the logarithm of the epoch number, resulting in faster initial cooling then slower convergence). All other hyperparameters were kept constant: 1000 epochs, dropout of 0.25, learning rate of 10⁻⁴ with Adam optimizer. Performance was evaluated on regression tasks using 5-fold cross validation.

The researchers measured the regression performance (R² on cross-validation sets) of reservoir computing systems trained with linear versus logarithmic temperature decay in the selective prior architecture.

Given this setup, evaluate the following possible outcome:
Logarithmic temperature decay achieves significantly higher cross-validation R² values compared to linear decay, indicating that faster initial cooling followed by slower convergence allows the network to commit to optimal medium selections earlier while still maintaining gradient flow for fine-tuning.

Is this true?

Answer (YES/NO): YES